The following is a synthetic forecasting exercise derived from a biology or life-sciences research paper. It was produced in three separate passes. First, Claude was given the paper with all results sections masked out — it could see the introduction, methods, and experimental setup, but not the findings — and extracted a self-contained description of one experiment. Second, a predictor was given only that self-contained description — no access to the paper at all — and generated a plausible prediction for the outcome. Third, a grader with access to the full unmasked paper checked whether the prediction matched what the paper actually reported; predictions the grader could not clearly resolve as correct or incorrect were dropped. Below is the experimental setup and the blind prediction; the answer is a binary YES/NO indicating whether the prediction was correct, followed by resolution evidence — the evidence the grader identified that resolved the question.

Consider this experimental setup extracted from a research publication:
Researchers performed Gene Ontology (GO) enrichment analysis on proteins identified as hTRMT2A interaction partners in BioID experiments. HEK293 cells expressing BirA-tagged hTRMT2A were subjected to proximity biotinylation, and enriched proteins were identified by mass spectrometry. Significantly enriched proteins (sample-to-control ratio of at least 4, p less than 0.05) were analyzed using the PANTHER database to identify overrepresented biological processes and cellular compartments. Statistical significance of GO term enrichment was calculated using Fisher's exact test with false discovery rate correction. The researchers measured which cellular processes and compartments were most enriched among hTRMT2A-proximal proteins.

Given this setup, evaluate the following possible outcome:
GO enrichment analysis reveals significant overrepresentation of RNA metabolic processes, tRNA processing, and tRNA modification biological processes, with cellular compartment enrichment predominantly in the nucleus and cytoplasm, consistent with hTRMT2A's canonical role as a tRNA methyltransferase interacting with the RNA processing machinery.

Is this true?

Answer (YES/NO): NO